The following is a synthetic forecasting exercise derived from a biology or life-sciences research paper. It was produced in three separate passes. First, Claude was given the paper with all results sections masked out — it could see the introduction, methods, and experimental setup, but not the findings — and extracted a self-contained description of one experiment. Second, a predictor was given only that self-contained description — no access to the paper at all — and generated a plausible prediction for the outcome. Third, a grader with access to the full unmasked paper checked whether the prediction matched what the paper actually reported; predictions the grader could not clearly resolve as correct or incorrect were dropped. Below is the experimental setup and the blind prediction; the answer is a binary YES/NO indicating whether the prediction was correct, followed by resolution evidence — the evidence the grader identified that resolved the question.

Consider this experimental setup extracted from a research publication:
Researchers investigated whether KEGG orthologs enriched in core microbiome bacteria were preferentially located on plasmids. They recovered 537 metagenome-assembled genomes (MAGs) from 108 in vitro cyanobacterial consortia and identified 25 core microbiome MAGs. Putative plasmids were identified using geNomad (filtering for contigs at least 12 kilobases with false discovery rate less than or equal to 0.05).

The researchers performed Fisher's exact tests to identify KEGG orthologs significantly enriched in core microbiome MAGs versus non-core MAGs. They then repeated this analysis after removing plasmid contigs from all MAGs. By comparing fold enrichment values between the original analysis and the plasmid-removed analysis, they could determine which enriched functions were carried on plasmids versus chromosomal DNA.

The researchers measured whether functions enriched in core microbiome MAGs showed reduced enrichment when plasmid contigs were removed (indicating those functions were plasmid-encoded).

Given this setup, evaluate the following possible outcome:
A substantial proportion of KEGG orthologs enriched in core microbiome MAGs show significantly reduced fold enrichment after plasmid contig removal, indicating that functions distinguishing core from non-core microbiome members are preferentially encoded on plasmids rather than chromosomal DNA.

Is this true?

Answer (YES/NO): NO